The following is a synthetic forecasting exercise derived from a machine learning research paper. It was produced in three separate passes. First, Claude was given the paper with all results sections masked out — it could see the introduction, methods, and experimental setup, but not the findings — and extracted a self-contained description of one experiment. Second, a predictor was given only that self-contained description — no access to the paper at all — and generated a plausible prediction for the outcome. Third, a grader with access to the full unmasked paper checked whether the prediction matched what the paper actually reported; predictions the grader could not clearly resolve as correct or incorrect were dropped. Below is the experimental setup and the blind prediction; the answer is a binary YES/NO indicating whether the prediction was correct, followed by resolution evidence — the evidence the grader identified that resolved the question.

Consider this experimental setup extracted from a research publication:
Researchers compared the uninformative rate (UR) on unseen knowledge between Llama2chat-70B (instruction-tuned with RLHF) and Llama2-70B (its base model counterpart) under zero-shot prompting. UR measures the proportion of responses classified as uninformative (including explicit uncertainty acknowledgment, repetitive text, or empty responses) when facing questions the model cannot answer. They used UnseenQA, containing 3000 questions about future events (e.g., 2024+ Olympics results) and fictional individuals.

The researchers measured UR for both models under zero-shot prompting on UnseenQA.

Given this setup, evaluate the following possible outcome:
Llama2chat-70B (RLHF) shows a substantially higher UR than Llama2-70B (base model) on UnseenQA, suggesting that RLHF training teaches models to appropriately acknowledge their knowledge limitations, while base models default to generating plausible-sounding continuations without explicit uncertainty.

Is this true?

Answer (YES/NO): YES